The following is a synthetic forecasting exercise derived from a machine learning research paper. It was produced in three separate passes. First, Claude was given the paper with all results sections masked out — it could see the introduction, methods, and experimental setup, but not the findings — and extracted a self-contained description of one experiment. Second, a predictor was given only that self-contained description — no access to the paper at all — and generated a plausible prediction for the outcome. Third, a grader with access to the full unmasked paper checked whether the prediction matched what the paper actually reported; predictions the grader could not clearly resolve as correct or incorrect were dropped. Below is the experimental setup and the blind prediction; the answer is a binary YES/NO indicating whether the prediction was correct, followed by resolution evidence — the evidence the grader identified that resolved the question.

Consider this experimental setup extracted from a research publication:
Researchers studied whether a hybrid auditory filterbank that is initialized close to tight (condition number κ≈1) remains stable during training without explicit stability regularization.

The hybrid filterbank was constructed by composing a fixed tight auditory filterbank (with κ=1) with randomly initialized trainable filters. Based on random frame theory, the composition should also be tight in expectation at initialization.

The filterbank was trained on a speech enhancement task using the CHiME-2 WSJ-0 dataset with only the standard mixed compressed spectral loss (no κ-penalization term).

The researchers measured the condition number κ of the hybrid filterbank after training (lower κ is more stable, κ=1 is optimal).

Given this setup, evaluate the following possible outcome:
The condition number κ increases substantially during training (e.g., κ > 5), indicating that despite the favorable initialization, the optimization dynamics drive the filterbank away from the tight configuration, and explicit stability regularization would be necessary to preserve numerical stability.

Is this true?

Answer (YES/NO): NO